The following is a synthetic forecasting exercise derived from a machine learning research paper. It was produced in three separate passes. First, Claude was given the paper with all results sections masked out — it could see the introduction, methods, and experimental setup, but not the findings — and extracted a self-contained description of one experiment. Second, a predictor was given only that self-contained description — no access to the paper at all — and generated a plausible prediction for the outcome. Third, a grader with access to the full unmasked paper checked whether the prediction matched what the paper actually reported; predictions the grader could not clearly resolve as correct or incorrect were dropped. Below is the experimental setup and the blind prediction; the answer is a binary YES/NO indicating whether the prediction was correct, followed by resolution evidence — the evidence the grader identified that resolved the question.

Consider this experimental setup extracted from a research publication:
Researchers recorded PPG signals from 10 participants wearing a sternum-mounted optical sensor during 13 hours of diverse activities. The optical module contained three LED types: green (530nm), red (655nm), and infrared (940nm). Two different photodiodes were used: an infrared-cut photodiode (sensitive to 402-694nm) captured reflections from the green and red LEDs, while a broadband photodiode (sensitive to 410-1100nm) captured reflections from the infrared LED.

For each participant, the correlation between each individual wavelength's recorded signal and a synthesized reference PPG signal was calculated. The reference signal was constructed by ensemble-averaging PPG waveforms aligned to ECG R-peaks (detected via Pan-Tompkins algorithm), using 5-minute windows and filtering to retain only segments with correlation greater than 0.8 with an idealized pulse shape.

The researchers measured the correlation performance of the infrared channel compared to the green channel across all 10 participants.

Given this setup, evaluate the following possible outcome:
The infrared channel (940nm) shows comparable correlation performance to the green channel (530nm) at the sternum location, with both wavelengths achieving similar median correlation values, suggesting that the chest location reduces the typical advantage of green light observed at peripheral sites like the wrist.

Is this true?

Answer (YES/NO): NO